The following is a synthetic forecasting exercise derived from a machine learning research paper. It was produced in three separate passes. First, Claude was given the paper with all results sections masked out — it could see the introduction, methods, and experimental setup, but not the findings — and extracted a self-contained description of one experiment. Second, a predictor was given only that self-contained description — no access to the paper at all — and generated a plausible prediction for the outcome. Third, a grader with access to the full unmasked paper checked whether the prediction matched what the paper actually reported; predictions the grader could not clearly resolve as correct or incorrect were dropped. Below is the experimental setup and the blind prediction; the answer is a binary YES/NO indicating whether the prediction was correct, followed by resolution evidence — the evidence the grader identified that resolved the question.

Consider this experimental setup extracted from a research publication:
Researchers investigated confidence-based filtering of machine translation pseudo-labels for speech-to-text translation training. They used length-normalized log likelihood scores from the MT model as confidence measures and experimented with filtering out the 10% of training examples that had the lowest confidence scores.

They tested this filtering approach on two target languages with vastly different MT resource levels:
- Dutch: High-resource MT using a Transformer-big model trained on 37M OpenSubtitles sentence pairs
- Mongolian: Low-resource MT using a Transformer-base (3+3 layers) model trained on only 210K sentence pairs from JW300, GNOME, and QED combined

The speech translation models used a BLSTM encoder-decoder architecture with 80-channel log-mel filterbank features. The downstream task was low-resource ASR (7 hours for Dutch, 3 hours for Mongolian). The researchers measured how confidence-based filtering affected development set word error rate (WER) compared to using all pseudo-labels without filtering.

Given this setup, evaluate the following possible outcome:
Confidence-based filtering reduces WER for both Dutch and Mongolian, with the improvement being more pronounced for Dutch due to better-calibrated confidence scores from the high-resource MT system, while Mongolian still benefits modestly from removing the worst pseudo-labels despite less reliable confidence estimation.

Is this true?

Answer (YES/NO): NO